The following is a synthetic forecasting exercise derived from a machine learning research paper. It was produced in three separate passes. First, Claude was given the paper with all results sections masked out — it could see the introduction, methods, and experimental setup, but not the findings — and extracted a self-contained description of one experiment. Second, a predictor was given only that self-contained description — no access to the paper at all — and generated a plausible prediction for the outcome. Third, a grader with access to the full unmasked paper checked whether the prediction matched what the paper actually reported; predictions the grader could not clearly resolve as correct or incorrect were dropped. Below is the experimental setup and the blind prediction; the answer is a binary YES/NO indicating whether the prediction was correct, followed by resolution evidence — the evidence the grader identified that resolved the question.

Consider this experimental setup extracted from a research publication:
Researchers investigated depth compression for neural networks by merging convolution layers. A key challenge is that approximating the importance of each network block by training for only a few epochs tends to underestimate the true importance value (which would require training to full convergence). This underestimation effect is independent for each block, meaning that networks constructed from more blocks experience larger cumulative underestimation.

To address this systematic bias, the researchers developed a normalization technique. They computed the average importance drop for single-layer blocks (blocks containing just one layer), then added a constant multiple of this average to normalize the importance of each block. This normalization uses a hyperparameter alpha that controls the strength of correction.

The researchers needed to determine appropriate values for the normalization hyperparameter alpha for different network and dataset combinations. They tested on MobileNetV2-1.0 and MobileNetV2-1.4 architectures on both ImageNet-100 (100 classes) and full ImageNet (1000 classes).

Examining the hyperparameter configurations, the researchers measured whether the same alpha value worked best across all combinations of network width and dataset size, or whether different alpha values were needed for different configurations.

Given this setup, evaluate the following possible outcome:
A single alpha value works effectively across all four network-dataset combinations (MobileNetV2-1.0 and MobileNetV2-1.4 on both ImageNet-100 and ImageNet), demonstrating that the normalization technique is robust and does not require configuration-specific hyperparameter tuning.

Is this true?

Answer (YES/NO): NO